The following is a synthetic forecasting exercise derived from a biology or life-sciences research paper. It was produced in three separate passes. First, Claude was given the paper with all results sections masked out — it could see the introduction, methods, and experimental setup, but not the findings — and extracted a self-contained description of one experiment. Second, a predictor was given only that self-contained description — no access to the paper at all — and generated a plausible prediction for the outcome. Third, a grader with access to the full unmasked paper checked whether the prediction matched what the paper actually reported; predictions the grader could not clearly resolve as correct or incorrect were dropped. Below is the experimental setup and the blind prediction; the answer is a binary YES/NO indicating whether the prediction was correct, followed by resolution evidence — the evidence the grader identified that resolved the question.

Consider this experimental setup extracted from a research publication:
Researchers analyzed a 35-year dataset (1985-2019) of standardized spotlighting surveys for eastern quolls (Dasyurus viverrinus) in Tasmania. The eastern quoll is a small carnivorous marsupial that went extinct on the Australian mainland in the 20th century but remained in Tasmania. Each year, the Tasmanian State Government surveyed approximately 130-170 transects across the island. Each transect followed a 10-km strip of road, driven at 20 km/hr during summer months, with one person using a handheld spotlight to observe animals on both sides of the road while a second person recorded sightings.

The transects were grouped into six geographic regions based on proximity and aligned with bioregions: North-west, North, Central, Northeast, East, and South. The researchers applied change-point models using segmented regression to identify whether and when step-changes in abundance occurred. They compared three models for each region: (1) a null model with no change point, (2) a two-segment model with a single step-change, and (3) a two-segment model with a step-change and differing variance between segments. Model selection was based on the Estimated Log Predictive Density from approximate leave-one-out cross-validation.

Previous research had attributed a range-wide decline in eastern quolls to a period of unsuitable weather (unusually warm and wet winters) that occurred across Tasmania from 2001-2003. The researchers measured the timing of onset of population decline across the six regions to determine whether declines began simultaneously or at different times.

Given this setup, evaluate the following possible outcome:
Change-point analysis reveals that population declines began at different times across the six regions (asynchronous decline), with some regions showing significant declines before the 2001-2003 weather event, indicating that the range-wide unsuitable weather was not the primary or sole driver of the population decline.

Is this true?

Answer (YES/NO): YES